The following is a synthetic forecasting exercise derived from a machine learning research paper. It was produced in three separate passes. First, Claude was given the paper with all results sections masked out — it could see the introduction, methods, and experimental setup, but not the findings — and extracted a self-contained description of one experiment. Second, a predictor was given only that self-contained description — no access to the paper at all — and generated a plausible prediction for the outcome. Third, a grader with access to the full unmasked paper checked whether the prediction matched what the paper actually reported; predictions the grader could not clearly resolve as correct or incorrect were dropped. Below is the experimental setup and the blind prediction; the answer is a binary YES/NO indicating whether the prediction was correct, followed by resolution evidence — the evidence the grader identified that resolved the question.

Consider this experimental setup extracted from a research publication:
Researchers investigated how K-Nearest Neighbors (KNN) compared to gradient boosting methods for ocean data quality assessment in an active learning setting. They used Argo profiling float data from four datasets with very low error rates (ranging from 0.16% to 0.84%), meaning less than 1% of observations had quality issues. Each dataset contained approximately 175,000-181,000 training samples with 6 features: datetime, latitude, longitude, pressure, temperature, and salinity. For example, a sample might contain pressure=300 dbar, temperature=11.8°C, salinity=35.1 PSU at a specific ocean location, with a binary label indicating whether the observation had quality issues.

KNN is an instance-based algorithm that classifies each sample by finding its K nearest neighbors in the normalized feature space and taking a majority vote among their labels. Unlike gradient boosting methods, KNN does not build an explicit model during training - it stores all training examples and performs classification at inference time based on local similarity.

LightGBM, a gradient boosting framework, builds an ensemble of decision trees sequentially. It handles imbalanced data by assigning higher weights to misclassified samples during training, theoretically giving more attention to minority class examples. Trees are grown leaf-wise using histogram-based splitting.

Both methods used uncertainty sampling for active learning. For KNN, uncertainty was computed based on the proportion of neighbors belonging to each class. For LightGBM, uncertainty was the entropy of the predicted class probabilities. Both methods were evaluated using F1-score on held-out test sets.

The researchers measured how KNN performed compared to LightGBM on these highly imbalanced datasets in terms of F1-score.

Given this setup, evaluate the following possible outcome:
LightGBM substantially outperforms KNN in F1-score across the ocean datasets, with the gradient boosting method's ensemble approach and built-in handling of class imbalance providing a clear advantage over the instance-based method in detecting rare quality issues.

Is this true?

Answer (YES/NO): NO